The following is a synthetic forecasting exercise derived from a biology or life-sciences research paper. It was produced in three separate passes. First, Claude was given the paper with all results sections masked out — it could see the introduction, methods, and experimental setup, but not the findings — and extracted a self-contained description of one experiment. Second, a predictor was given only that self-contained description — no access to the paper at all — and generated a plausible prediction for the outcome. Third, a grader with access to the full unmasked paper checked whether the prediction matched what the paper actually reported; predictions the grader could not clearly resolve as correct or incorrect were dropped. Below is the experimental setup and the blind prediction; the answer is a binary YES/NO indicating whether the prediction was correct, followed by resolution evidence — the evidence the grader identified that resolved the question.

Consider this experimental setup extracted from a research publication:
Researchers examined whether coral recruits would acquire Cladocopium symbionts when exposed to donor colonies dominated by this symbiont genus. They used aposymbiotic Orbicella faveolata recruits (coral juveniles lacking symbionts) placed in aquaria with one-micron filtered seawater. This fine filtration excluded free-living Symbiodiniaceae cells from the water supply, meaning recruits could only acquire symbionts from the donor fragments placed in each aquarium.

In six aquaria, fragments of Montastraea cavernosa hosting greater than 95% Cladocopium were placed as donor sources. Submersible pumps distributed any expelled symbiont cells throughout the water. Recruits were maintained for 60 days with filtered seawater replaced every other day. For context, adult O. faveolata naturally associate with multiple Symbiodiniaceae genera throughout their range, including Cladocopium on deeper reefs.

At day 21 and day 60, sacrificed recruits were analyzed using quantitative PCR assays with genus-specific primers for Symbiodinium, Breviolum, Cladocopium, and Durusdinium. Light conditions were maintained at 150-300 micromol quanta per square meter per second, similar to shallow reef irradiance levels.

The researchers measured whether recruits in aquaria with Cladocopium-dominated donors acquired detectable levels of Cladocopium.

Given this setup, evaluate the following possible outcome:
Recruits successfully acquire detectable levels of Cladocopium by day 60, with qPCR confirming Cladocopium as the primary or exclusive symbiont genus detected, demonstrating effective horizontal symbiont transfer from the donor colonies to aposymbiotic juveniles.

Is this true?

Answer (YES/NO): NO